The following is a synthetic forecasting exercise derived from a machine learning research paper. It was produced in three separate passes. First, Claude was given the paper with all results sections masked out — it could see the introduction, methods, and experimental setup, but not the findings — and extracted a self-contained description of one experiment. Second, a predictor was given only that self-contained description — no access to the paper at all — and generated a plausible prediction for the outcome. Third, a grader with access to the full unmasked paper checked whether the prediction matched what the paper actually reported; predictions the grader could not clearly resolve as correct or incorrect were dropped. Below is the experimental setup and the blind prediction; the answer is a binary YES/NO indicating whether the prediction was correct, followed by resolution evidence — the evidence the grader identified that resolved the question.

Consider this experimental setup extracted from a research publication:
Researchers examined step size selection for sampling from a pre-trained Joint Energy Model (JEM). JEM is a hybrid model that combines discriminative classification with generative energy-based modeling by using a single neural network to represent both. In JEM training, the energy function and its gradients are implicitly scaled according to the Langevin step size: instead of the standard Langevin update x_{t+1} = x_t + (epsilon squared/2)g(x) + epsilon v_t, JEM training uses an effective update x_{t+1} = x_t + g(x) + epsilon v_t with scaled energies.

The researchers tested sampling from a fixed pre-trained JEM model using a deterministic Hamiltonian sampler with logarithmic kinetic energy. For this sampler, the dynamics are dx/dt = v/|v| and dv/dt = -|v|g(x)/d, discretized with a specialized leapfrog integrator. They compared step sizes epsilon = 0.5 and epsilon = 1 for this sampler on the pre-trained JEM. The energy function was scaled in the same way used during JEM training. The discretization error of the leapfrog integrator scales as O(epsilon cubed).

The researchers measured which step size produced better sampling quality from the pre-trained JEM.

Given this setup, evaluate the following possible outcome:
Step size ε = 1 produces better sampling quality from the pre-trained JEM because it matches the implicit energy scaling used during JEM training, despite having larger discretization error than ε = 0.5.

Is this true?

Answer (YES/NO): YES